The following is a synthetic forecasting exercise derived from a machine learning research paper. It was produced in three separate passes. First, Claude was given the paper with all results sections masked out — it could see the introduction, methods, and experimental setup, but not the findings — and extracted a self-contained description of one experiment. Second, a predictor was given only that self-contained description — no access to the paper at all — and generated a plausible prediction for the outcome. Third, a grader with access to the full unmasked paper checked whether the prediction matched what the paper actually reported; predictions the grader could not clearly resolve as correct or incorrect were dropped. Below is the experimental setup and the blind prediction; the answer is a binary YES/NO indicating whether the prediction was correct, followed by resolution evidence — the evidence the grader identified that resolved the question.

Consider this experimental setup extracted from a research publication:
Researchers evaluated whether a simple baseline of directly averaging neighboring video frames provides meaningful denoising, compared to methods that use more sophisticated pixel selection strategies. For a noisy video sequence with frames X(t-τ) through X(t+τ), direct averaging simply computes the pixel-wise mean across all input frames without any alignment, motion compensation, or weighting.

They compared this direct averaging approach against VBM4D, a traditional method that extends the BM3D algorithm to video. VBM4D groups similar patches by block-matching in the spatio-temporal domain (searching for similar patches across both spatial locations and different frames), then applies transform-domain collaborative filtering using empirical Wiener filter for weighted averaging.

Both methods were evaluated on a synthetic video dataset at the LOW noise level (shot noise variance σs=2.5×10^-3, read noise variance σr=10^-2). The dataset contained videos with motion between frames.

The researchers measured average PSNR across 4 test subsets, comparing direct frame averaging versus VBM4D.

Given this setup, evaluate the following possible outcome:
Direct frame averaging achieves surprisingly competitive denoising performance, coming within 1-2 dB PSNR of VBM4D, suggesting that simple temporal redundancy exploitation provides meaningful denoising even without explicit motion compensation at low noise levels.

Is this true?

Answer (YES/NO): NO